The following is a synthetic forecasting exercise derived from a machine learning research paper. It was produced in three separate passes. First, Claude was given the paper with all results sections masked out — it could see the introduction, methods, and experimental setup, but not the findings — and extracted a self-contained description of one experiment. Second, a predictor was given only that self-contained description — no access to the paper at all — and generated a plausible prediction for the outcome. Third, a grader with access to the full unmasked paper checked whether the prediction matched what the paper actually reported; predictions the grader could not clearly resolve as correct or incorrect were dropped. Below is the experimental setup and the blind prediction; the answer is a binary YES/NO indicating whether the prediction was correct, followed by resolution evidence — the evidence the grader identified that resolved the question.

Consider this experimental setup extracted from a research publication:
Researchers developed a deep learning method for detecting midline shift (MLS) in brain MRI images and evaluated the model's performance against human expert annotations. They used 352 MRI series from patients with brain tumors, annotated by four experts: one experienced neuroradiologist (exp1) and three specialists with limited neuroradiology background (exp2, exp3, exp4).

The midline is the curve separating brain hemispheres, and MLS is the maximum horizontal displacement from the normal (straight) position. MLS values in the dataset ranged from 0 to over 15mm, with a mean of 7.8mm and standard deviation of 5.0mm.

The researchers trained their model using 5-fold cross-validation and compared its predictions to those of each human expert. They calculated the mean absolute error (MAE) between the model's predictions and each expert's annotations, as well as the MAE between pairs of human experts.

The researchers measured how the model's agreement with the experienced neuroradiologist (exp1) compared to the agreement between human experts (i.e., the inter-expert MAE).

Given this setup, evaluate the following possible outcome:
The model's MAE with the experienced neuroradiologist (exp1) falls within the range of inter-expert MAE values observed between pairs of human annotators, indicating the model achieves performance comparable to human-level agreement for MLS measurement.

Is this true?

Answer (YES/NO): YES